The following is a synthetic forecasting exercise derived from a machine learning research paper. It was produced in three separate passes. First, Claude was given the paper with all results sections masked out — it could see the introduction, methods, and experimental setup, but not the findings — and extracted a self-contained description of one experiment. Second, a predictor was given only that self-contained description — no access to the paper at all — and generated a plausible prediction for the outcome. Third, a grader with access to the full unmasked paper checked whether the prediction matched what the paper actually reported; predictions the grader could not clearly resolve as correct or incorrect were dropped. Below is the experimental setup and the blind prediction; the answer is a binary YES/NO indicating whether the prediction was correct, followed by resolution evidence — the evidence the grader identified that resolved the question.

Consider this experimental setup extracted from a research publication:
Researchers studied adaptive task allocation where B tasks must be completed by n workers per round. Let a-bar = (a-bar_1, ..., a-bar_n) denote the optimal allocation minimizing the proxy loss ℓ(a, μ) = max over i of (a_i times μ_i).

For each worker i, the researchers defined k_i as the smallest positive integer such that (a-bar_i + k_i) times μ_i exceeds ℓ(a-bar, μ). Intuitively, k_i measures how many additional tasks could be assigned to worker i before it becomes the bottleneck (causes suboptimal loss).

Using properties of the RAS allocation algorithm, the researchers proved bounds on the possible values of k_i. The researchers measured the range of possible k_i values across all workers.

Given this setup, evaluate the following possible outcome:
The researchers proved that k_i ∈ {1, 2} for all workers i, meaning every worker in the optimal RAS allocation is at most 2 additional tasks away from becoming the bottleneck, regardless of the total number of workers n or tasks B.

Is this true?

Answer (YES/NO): YES